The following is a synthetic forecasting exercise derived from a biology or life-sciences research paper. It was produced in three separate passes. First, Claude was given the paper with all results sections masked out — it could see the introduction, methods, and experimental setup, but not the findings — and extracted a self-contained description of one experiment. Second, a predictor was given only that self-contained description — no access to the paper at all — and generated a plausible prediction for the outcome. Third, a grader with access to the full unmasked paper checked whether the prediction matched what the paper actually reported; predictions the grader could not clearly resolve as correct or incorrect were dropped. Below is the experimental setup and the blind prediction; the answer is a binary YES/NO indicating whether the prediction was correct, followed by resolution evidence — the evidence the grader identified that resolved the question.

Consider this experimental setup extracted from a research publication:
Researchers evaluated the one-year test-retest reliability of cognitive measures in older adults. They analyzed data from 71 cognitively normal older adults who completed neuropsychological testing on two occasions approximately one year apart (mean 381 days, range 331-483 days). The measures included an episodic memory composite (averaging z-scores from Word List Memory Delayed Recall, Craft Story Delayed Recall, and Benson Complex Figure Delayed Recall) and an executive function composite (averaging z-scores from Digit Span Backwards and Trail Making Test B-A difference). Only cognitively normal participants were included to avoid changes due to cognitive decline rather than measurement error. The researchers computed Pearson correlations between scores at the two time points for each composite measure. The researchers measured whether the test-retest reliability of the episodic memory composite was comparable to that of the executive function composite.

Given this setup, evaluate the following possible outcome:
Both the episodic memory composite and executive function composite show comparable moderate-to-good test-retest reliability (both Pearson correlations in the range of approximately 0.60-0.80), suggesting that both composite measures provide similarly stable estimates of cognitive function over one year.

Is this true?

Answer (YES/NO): YES